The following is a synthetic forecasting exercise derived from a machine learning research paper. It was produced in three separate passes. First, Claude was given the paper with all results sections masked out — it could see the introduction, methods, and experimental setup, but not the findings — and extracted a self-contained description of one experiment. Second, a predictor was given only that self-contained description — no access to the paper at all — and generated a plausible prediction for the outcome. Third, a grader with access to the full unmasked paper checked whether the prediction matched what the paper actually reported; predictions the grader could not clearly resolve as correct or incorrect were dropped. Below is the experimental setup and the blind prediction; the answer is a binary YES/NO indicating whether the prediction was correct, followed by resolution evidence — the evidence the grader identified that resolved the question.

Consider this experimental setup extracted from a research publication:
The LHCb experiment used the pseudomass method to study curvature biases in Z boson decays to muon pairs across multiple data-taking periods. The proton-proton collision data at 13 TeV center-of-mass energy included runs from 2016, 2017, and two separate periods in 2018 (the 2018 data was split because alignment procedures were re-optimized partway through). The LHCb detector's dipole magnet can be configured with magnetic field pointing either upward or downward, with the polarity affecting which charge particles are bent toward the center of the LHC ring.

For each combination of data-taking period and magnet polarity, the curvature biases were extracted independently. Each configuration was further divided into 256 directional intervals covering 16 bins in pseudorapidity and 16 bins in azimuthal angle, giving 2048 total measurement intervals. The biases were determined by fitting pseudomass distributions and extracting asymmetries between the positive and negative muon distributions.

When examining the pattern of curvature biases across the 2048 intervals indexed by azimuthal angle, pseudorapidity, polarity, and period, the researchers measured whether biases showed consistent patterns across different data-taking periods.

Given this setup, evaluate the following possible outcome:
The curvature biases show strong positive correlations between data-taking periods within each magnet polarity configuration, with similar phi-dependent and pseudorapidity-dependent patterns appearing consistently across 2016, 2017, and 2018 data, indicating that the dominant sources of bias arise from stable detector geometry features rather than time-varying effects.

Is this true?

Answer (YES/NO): NO